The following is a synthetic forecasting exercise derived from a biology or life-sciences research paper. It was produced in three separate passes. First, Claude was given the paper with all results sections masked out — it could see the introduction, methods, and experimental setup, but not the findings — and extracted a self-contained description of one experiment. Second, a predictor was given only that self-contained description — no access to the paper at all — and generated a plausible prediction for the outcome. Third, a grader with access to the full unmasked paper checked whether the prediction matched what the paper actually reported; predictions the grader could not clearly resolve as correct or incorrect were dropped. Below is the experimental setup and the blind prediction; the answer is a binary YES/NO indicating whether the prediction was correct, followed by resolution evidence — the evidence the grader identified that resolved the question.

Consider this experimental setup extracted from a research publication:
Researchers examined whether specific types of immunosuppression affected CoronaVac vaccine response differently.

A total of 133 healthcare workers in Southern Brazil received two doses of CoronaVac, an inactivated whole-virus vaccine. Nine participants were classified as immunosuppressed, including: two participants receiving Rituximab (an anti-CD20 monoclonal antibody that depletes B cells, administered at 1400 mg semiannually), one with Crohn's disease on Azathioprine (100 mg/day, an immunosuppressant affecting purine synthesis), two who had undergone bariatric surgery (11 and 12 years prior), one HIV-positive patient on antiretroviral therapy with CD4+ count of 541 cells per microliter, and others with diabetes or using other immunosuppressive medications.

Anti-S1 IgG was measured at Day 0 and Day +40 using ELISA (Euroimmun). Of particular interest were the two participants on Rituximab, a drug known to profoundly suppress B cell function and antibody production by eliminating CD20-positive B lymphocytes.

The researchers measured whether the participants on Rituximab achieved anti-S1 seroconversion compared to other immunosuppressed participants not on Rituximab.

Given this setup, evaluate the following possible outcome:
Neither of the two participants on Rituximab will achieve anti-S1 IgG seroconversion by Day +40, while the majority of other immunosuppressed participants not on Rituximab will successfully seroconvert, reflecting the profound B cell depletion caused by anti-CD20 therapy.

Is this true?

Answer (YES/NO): YES